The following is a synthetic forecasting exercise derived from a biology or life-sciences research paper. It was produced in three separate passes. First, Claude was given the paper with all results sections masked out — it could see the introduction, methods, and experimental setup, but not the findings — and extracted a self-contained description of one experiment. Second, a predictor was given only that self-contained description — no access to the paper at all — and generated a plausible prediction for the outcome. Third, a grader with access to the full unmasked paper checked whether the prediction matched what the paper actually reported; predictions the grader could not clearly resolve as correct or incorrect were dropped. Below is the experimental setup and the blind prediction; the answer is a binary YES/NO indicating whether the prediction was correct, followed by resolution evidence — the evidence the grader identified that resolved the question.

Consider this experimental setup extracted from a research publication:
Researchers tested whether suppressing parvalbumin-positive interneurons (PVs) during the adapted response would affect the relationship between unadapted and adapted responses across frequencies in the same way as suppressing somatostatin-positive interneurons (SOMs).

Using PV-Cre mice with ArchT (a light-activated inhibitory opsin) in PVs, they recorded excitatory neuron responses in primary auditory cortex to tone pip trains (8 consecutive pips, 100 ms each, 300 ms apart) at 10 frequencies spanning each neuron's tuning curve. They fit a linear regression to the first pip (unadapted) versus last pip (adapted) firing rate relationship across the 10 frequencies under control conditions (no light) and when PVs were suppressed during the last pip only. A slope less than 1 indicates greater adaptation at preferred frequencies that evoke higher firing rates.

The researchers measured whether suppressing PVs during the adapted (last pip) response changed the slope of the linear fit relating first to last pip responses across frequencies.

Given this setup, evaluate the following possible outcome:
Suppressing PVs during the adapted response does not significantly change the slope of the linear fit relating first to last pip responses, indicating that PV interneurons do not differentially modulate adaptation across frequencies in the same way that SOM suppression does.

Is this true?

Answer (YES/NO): YES